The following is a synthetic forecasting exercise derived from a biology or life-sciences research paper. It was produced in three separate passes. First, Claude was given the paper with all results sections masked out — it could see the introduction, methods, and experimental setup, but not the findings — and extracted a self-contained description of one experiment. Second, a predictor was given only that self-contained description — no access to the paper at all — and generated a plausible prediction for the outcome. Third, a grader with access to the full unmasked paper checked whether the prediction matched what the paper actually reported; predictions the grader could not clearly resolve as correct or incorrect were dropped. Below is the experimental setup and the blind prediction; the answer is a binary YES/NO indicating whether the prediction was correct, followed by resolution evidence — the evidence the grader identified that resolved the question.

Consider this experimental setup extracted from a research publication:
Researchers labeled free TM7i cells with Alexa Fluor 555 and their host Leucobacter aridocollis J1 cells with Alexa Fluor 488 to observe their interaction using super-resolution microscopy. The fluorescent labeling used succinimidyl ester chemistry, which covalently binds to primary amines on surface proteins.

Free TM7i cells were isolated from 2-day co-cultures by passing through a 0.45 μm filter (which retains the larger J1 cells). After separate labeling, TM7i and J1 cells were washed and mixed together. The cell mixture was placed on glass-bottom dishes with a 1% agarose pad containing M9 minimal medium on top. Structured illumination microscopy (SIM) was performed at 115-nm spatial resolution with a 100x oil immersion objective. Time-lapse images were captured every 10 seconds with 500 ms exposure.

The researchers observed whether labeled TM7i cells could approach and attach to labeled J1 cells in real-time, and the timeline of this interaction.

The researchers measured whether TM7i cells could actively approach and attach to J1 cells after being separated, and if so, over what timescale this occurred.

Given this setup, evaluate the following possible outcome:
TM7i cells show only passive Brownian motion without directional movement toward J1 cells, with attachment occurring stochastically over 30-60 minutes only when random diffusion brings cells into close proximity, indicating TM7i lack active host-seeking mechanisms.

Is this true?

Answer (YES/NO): NO